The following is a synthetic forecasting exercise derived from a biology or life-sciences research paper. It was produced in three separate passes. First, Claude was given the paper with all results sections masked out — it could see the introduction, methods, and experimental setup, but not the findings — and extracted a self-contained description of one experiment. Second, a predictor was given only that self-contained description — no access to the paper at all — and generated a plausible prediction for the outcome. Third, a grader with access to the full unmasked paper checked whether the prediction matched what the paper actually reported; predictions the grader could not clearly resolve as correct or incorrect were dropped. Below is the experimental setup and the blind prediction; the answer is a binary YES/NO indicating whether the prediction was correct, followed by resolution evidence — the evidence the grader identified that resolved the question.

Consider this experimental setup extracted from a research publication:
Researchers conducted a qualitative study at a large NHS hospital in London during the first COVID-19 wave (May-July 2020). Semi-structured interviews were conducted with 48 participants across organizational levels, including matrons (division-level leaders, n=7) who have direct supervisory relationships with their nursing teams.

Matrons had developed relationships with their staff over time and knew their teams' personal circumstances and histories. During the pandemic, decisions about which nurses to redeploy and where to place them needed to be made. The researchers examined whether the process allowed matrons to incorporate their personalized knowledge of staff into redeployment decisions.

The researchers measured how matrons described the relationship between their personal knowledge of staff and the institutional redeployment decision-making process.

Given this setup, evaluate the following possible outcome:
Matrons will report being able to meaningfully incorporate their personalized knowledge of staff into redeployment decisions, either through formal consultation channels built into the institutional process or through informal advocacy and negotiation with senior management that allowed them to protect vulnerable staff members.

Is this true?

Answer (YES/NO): NO